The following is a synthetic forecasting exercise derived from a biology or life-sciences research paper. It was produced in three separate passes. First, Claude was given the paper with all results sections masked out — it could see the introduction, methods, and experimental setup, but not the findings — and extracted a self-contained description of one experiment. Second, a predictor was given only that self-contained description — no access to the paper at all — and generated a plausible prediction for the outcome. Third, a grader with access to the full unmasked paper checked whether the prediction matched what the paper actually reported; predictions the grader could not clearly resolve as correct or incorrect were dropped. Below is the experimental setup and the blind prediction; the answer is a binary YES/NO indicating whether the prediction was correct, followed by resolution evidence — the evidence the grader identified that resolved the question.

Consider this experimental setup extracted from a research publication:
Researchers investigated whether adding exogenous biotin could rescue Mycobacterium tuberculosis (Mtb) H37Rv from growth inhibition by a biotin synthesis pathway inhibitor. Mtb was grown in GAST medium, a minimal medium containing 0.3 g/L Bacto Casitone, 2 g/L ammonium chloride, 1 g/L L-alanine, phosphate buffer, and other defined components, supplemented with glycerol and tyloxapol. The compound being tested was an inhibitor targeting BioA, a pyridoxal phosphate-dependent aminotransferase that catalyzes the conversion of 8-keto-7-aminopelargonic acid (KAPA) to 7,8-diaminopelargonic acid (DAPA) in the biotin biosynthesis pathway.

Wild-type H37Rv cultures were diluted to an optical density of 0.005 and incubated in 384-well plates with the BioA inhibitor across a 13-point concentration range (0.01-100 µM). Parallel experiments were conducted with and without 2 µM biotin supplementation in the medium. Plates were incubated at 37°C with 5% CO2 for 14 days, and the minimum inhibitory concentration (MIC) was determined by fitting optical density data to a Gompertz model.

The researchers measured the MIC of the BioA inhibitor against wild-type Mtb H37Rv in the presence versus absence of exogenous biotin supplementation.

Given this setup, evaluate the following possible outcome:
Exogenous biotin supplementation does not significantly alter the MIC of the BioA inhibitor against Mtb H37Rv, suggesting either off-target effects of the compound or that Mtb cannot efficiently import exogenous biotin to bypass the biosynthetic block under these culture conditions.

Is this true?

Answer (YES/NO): NO